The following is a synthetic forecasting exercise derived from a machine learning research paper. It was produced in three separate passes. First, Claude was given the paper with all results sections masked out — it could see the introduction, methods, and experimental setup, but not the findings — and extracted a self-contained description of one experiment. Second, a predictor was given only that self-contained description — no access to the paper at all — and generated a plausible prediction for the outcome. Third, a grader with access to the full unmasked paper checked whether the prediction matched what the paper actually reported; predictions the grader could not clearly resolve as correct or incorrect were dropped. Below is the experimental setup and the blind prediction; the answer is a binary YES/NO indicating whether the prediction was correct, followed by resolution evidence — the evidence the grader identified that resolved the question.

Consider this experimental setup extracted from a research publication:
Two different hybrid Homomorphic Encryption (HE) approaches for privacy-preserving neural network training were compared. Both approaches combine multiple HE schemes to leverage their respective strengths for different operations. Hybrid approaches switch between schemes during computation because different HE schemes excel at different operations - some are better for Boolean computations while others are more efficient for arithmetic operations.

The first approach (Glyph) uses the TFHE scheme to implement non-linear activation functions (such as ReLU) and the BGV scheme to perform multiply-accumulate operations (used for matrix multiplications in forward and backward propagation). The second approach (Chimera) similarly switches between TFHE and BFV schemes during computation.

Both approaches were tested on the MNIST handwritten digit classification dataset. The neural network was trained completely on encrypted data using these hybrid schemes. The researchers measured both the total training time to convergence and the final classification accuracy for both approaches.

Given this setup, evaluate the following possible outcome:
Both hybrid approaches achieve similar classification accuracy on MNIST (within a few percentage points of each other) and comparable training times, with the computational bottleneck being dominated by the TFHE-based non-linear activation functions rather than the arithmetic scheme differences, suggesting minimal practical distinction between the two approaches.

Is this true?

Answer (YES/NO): NO